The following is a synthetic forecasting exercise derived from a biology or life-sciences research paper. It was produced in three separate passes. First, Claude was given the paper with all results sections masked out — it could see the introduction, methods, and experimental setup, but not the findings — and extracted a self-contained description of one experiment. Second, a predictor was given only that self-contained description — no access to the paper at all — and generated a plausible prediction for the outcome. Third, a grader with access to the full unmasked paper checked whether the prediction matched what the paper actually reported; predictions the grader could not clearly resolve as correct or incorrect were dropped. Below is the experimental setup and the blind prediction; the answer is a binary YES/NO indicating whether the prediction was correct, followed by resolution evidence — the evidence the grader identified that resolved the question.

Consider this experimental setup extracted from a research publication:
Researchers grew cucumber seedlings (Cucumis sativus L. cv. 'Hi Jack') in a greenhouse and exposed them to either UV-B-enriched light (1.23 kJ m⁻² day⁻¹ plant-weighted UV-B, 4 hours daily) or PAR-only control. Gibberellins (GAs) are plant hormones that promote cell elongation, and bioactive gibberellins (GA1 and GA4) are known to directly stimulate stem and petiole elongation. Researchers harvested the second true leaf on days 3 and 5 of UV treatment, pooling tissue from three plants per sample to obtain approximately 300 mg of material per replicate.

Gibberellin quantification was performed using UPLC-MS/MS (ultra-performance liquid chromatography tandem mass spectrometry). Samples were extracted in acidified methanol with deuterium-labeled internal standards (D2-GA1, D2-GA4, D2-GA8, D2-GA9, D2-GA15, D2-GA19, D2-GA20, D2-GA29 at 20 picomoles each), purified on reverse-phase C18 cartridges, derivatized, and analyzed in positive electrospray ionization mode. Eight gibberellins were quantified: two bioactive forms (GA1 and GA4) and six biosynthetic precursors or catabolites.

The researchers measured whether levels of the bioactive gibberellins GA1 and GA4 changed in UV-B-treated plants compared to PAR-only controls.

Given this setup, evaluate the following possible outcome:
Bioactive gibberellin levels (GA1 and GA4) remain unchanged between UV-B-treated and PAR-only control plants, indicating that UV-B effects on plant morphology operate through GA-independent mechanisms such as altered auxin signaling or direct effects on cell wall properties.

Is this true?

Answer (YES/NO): NO